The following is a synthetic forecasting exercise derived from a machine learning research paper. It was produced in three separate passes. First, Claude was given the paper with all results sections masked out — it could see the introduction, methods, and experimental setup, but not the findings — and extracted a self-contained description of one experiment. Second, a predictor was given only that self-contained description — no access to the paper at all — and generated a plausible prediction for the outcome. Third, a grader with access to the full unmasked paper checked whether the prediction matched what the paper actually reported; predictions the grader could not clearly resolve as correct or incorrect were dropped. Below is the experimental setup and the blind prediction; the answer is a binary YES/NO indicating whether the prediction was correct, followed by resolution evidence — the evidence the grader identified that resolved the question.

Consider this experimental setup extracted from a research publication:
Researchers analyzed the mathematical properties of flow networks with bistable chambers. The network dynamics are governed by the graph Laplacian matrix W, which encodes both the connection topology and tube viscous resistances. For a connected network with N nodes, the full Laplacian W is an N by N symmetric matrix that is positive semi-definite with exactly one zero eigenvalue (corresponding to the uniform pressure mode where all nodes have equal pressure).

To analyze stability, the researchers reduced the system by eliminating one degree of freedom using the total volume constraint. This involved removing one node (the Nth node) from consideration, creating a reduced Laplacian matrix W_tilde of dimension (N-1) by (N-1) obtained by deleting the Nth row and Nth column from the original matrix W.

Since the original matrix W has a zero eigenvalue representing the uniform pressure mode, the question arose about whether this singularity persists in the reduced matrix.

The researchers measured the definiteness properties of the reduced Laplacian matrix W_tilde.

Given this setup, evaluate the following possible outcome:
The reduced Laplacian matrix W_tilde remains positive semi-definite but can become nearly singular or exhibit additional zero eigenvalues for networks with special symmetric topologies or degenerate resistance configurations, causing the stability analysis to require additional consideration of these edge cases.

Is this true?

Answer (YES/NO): NO